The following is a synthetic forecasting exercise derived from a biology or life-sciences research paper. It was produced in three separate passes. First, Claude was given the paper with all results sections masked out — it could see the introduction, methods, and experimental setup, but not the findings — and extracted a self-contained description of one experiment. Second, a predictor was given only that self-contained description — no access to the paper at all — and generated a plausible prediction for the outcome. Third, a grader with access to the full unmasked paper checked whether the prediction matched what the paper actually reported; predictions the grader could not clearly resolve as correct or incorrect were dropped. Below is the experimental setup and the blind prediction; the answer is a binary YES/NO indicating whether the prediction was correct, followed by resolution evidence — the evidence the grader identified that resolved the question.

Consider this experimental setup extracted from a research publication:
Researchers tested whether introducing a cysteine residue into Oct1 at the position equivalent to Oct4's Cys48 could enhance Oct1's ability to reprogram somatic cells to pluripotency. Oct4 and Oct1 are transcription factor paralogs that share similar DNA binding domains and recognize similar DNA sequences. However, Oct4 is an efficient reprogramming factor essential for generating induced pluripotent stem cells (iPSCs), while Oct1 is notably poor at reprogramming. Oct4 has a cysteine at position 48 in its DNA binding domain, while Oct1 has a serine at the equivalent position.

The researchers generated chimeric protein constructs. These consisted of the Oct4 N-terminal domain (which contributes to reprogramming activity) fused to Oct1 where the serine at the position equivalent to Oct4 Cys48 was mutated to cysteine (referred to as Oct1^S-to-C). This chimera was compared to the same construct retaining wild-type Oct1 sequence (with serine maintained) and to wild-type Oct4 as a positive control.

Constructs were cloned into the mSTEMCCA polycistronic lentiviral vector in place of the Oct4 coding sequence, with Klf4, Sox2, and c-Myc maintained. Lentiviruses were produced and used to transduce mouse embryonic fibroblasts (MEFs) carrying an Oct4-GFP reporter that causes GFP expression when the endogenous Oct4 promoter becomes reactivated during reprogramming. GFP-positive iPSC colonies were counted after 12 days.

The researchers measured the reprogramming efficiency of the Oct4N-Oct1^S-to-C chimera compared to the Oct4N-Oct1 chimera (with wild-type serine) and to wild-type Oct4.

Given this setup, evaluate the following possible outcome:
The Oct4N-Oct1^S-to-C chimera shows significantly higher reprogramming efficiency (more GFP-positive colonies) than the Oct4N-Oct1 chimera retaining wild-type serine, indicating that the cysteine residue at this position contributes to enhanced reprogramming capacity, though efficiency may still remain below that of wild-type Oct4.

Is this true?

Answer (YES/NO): YES